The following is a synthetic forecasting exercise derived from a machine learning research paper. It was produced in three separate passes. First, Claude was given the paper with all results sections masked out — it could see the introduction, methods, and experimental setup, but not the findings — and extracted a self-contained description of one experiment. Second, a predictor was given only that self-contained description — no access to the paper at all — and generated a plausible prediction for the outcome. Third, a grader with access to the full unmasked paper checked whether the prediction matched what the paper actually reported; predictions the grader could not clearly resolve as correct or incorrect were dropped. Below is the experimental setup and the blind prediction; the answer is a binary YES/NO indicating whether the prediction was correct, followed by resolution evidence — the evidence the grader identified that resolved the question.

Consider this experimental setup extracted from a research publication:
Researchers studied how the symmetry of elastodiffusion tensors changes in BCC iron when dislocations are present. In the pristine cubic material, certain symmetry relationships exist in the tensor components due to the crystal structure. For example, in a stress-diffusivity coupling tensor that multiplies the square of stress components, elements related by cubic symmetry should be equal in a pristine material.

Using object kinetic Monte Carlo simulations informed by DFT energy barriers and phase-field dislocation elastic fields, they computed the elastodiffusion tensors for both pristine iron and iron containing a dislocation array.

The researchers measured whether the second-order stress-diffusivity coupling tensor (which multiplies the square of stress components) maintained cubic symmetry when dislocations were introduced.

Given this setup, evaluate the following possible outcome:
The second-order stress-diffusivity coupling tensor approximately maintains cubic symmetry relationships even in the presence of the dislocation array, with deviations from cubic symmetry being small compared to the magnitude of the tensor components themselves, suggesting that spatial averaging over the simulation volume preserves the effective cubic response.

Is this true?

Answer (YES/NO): NO